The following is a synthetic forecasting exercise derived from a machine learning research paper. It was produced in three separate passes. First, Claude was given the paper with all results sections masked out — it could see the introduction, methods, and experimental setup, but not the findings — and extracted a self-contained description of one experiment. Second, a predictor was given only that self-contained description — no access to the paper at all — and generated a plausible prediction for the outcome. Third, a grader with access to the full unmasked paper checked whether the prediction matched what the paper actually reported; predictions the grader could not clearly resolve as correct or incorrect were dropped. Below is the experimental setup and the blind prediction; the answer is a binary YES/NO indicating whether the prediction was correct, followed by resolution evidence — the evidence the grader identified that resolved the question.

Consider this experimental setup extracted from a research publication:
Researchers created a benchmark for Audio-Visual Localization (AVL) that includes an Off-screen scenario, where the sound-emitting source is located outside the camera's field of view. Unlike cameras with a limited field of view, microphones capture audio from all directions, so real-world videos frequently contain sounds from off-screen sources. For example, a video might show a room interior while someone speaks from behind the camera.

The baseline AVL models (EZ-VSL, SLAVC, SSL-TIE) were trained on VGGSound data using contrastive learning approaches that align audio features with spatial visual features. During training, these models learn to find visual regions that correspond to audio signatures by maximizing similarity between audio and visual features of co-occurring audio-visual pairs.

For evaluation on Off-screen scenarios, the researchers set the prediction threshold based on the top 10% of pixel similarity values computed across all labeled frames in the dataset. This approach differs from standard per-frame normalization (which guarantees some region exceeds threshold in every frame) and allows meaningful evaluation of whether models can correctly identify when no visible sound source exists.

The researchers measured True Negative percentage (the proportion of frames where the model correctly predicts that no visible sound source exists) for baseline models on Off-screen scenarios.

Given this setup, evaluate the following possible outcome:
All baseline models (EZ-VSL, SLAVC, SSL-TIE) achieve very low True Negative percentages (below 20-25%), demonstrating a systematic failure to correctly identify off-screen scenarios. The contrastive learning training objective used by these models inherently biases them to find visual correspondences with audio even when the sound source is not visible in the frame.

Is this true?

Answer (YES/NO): NO